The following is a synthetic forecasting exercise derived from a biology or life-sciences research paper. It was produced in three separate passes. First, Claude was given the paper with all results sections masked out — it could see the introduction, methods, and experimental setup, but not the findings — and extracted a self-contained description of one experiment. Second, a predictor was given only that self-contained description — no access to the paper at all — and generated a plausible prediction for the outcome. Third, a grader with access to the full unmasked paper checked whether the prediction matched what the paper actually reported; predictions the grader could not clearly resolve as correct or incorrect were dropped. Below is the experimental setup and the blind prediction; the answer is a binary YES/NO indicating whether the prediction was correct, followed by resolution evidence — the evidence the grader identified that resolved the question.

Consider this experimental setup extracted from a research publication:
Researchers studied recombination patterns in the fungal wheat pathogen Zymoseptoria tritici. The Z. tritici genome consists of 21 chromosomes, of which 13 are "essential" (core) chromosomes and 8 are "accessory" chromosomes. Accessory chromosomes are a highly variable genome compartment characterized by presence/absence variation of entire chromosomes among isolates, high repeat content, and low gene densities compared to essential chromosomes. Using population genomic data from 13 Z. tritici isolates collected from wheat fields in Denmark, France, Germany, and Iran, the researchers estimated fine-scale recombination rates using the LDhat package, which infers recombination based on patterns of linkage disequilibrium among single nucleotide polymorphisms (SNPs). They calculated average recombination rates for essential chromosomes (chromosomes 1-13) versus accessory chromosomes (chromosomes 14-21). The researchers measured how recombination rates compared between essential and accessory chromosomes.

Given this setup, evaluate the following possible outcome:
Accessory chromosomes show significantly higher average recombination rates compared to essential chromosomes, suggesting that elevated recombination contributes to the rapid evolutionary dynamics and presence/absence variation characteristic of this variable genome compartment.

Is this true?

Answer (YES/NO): NO